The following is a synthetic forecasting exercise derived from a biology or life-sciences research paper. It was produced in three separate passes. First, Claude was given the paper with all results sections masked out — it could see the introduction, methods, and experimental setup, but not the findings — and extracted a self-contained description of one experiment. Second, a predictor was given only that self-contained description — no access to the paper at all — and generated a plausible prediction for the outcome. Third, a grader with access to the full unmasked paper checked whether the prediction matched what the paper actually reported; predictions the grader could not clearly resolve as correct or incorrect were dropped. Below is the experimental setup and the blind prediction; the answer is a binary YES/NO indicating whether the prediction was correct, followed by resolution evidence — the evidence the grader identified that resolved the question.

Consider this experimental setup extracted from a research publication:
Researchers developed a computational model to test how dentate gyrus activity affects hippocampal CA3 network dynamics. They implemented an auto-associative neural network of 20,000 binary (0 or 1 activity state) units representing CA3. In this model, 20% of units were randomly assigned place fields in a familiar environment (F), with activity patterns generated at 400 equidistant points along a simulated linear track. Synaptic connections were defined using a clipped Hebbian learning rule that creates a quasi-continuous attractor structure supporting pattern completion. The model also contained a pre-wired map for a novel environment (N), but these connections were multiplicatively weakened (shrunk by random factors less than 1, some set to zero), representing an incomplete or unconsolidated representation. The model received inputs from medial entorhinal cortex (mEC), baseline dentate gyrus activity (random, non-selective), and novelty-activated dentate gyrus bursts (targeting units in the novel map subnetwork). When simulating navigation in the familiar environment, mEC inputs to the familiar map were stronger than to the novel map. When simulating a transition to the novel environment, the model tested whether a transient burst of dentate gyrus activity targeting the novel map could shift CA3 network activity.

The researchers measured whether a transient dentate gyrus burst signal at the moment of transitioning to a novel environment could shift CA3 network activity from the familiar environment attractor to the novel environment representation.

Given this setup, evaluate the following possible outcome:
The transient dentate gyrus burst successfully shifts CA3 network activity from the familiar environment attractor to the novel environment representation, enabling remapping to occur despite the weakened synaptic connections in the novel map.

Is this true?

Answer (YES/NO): YES